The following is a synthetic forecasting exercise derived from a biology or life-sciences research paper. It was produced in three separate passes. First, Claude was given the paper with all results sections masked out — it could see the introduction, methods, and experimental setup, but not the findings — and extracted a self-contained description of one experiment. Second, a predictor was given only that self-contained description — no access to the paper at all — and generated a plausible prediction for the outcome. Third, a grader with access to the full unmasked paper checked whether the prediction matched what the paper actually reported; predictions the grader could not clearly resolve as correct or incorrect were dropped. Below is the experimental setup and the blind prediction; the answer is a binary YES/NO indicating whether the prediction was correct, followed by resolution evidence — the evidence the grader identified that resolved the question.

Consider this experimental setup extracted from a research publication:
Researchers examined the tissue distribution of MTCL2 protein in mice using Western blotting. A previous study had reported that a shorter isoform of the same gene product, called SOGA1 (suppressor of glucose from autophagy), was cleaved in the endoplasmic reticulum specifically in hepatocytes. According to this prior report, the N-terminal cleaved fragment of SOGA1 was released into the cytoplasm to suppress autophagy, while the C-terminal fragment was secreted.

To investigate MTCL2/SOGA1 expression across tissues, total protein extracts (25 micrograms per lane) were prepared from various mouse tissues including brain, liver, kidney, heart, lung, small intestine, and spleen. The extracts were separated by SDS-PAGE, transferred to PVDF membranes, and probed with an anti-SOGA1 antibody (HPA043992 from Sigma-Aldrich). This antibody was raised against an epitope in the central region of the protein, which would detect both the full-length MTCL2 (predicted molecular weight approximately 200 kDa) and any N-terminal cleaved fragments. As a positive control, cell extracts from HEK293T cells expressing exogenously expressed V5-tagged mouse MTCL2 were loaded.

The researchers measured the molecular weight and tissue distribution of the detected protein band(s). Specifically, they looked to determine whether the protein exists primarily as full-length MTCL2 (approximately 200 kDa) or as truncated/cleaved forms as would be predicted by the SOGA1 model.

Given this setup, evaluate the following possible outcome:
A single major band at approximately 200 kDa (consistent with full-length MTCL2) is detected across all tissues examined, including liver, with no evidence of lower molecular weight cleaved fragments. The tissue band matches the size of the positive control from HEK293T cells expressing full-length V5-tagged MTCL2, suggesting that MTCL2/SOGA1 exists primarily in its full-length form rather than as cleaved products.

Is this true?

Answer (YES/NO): NO